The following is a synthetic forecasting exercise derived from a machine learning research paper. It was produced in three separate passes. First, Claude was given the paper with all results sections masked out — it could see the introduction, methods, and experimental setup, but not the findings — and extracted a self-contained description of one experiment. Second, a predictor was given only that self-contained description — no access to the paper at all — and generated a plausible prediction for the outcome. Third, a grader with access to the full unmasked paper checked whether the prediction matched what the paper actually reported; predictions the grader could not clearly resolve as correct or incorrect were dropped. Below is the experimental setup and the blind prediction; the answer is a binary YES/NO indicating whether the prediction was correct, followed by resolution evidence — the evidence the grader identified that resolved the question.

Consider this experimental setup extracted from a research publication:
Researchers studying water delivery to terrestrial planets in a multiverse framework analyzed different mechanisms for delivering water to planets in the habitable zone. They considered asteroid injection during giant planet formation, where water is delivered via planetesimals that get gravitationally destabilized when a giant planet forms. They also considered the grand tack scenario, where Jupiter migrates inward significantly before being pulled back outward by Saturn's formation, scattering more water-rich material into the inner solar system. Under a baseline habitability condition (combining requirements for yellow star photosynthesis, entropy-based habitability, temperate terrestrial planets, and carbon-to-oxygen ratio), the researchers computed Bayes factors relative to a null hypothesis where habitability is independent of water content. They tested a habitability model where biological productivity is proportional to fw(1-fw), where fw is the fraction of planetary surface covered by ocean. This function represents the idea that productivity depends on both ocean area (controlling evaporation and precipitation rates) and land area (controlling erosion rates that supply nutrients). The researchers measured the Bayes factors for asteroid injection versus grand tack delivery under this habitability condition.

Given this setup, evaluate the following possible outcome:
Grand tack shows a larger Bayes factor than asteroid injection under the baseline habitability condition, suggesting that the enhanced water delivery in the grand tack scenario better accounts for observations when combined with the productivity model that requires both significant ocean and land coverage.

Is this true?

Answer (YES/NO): YES